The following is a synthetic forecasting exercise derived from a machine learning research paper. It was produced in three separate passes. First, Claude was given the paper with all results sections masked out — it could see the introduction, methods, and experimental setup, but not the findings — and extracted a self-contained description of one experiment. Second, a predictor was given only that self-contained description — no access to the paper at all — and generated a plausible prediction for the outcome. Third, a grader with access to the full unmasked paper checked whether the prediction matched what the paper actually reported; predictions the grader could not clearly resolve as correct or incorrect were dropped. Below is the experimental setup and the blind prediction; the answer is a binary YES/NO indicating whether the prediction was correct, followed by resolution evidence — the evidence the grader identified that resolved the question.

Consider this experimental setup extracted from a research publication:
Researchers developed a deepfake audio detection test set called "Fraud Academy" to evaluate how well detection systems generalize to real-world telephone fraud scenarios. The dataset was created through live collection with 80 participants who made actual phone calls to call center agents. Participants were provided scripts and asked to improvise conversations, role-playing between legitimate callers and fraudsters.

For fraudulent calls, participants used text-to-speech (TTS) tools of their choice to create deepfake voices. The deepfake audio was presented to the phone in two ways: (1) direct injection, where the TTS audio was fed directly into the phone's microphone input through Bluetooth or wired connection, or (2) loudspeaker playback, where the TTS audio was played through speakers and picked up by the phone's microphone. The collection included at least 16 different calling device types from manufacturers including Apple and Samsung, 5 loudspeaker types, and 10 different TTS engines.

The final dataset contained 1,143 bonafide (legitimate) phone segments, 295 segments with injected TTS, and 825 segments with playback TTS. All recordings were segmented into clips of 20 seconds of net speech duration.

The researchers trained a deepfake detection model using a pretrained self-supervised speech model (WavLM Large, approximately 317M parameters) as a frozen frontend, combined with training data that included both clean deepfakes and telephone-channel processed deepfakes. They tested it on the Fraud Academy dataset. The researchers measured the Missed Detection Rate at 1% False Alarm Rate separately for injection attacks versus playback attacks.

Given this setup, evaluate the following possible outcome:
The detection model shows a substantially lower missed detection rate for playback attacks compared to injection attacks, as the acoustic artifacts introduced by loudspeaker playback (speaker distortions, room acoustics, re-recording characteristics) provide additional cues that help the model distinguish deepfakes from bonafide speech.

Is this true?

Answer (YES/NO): NO